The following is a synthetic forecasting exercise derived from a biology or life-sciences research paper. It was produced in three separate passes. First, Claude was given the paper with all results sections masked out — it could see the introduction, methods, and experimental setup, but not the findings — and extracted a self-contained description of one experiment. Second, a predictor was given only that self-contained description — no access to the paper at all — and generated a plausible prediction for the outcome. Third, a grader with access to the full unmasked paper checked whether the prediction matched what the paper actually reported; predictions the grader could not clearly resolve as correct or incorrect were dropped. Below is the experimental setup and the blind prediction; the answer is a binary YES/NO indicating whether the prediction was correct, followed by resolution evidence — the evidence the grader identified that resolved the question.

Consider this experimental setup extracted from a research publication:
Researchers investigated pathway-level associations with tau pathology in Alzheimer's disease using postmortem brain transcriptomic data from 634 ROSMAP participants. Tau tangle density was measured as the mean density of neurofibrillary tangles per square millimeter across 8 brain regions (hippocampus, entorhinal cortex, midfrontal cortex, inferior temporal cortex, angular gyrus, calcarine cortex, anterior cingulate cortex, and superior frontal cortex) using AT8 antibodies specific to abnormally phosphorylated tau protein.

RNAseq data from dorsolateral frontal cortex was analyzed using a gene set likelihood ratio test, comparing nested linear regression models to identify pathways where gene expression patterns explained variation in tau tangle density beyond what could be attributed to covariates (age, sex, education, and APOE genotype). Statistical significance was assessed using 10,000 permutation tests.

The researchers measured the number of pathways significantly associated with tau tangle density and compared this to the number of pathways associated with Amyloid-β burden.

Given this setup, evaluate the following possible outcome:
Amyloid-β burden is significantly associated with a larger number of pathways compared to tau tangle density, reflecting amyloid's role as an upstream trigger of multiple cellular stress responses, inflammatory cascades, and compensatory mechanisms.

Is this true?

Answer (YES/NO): YES